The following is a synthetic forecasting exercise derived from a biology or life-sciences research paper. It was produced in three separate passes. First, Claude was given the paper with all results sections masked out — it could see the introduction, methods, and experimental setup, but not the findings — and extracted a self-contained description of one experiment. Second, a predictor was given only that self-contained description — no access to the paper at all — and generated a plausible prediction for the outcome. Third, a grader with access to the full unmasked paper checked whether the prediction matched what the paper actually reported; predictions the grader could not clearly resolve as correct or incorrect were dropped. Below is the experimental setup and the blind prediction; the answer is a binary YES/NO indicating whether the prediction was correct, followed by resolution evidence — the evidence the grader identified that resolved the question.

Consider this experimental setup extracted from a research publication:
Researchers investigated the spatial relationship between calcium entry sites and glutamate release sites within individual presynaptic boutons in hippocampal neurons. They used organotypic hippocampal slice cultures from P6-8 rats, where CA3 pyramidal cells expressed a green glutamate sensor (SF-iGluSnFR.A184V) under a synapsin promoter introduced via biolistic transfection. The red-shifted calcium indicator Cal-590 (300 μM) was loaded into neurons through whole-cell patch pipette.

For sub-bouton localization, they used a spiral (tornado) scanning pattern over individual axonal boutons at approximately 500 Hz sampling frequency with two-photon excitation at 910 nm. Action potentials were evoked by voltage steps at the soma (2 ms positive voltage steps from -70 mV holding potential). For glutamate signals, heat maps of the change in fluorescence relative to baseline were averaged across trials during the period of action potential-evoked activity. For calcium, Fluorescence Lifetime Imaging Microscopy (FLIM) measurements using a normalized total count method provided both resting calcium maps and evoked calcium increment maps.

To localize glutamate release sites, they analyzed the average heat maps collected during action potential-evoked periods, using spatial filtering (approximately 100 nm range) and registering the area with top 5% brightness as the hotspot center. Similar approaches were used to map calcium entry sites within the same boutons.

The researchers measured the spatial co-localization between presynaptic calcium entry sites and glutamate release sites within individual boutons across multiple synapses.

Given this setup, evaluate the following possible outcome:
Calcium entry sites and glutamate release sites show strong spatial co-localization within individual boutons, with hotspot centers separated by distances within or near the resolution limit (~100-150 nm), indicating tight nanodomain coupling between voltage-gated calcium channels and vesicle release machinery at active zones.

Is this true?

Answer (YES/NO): NO